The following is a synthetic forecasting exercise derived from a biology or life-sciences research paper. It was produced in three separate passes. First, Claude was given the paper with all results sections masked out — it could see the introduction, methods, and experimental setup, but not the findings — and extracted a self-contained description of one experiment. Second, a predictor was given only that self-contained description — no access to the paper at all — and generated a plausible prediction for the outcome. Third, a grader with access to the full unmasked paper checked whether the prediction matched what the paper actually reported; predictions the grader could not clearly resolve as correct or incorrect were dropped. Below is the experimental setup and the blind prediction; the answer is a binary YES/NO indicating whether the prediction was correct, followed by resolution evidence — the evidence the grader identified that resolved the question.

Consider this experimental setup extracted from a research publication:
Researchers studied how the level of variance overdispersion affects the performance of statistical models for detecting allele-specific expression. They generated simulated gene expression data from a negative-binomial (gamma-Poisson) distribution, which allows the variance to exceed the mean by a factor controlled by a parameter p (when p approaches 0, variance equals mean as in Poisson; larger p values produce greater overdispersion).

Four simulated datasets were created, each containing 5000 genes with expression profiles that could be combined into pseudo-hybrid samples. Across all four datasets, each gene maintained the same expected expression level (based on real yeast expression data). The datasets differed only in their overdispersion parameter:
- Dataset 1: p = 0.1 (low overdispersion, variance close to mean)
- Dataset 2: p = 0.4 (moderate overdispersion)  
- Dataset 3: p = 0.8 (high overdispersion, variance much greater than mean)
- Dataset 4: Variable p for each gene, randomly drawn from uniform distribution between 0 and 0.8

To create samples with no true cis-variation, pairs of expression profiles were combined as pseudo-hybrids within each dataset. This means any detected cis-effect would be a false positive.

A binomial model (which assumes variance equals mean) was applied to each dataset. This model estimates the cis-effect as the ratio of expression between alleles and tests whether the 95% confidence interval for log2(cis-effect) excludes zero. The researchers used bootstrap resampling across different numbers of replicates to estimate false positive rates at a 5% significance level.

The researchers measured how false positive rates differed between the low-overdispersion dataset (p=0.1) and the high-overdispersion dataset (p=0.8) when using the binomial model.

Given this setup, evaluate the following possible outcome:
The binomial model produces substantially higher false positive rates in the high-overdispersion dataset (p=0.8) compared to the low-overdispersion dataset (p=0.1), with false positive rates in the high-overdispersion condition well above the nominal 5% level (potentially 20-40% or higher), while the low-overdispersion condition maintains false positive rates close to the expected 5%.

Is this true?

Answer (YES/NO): YES